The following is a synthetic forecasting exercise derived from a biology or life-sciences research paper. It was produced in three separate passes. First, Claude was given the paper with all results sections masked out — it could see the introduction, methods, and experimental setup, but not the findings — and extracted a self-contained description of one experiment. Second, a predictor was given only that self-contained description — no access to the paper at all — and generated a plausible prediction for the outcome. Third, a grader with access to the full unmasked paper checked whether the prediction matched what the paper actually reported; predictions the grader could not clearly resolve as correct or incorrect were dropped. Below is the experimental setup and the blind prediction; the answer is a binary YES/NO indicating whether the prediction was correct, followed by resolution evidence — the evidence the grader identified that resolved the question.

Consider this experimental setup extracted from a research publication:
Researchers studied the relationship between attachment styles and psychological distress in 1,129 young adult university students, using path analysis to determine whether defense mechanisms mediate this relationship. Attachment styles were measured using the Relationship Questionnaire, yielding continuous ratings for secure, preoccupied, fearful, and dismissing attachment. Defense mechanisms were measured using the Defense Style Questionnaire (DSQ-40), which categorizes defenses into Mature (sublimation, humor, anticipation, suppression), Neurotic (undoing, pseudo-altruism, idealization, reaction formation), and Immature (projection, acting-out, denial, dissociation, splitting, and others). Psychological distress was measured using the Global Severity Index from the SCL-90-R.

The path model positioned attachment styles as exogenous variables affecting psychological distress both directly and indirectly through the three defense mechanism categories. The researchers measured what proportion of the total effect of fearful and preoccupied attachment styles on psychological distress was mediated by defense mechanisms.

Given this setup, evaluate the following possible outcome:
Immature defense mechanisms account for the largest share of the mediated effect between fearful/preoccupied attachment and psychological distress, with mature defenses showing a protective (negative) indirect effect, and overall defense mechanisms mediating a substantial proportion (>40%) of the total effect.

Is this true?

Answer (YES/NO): NO